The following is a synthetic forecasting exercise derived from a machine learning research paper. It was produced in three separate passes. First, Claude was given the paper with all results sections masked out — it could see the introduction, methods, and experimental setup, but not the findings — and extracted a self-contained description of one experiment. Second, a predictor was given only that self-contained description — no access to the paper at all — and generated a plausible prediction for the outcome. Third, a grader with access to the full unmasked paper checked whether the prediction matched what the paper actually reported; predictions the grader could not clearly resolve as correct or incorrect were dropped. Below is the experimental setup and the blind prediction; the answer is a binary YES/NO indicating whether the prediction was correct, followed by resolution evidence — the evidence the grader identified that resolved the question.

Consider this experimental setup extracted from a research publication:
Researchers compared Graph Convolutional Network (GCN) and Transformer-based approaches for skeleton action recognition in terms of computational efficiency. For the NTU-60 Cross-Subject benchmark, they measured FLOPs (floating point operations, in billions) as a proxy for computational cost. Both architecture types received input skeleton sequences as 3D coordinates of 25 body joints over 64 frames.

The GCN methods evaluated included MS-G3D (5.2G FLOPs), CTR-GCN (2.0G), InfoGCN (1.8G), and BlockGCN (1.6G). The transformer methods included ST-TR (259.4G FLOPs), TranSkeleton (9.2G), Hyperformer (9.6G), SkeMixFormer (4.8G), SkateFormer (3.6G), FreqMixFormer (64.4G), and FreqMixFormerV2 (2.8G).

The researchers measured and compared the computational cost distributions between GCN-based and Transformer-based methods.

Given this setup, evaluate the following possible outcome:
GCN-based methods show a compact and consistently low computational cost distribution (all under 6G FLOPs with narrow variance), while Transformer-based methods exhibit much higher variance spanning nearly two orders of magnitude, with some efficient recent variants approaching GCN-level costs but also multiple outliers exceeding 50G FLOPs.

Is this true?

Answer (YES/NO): NO